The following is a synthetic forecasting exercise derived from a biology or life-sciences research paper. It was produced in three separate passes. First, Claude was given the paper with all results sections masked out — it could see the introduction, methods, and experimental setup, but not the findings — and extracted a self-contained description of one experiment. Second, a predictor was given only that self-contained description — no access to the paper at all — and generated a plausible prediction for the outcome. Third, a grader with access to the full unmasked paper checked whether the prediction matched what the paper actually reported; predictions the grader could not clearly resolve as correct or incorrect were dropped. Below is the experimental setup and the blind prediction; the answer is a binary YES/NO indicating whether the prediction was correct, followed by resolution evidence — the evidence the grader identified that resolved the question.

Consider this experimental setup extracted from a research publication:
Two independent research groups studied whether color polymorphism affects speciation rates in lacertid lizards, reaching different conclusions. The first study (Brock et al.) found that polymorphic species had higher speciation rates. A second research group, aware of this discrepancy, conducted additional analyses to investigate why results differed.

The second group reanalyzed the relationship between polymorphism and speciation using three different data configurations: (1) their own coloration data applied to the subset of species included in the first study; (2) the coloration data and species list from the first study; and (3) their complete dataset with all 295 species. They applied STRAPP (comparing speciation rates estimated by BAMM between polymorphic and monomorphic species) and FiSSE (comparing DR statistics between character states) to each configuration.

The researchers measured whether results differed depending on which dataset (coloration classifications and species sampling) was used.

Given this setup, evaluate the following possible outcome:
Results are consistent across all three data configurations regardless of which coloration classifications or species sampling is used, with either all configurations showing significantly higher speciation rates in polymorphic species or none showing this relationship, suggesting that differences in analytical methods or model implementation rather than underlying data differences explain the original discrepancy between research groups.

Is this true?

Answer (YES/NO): NO